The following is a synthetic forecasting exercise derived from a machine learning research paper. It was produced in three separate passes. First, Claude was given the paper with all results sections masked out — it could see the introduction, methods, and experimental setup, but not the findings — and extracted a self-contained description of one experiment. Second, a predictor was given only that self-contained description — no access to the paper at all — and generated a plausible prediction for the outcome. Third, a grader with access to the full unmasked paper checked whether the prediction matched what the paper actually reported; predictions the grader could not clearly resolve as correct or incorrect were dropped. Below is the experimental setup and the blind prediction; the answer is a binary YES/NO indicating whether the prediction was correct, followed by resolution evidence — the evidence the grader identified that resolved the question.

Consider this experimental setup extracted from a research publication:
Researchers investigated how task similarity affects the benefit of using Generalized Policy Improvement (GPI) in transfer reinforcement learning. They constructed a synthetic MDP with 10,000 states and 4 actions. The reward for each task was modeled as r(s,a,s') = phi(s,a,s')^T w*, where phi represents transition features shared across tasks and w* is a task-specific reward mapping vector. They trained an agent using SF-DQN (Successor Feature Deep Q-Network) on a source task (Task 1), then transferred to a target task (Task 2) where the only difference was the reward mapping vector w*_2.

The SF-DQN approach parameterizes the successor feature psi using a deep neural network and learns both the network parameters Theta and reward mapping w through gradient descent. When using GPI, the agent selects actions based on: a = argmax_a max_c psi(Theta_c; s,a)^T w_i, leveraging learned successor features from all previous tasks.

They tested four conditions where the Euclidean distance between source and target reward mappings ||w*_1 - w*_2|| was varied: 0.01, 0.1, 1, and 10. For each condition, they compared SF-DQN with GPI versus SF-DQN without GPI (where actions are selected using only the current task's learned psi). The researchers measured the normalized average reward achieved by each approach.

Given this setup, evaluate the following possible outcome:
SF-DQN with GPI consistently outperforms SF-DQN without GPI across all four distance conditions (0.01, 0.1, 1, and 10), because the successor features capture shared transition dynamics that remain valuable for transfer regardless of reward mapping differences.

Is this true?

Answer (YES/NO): NO